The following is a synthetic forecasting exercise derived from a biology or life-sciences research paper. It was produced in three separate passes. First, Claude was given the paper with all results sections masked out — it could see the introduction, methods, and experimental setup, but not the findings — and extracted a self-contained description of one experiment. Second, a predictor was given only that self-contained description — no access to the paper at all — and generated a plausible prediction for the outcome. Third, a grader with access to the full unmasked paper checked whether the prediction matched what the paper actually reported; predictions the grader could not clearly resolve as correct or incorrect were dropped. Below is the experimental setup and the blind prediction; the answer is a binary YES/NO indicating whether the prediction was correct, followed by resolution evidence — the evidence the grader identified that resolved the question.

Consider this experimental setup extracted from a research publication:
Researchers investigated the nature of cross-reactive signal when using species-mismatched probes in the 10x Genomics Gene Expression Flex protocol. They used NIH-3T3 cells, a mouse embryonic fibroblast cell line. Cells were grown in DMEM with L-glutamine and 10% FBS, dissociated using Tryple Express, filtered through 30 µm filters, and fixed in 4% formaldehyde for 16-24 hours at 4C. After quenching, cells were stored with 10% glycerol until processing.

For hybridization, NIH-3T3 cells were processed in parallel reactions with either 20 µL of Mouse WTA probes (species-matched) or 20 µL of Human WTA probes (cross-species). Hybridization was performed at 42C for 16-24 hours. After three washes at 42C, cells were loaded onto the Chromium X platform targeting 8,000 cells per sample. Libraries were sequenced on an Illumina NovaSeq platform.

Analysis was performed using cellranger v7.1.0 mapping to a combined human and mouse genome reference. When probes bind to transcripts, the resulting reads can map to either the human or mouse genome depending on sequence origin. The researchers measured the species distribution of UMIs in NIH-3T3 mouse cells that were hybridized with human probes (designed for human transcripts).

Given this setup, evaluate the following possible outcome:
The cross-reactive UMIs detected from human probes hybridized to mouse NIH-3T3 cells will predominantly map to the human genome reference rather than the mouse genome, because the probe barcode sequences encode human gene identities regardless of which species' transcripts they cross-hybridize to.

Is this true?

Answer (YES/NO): YES